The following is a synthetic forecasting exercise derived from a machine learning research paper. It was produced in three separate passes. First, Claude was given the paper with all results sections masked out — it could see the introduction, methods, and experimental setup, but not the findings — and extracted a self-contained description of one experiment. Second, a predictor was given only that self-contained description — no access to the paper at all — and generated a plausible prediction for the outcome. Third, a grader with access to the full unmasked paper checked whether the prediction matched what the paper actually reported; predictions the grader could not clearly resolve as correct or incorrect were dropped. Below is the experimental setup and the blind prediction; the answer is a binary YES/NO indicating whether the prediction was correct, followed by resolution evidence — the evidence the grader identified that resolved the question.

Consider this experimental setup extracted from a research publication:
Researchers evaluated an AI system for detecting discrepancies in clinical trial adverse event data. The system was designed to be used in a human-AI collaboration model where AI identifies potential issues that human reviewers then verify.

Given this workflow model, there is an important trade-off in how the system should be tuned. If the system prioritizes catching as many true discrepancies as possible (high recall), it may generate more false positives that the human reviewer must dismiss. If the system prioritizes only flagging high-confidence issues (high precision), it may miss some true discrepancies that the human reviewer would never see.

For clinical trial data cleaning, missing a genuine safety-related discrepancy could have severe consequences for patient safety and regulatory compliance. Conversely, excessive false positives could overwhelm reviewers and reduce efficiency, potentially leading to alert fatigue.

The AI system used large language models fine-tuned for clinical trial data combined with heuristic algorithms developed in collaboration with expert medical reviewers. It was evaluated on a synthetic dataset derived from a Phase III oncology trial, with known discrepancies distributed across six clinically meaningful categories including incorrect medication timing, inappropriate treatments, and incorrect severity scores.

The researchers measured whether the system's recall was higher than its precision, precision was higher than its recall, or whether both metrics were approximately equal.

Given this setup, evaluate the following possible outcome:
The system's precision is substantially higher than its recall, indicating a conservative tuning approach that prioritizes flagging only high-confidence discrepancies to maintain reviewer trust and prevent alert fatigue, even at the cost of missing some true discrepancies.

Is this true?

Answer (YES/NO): NO